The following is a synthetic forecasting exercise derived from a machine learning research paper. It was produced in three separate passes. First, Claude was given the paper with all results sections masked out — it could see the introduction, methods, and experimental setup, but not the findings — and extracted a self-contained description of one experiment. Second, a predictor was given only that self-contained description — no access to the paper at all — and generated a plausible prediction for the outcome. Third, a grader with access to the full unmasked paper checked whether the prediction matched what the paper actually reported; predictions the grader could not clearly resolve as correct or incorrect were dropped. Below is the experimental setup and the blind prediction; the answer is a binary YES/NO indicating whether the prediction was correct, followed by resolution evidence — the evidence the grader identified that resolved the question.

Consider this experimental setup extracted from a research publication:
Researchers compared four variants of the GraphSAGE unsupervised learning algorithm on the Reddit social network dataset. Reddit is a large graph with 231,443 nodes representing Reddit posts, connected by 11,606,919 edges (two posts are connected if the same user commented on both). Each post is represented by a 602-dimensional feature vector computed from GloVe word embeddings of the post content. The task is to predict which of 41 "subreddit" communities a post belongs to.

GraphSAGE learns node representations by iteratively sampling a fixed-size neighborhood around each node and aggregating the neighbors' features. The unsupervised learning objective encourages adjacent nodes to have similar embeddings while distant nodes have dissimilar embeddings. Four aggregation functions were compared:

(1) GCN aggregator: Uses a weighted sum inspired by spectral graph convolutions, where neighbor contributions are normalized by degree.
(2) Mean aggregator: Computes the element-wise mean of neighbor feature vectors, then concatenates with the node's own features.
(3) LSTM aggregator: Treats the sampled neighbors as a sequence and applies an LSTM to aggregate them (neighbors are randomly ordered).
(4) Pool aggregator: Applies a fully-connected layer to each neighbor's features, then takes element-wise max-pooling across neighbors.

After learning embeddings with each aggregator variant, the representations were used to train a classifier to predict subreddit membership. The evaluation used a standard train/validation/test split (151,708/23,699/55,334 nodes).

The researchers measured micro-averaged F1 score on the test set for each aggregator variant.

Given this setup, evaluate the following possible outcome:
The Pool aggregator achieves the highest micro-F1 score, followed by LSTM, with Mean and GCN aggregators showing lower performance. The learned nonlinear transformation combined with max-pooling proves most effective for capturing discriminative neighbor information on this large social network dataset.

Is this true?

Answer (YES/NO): NO